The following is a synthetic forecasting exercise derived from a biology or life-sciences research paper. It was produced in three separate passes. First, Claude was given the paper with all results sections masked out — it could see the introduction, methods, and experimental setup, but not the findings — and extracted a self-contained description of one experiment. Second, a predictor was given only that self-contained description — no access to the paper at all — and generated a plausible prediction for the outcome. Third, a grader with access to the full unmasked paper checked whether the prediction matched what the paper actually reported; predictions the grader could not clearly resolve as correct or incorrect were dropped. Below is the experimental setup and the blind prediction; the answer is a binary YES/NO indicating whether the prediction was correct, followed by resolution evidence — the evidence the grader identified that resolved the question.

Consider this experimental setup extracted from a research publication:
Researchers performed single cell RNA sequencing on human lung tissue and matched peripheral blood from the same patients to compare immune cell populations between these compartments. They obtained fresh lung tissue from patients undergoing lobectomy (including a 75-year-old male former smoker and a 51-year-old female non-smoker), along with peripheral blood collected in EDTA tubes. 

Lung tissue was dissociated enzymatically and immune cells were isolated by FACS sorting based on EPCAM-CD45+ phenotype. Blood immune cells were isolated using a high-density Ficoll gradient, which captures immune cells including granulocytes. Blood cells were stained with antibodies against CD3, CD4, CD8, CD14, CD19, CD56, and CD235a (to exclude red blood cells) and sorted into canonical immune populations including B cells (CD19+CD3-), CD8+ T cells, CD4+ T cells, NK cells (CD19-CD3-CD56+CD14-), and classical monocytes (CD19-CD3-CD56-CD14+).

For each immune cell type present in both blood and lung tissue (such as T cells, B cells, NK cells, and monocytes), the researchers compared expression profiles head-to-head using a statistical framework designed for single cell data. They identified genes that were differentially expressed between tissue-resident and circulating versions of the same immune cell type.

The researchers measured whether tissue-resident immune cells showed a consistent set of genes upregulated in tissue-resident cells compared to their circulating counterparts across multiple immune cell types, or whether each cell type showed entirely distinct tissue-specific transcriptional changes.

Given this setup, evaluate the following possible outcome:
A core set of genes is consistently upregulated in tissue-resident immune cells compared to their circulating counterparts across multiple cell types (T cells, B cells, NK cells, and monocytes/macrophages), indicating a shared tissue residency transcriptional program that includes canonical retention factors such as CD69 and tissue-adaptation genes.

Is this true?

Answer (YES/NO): YES